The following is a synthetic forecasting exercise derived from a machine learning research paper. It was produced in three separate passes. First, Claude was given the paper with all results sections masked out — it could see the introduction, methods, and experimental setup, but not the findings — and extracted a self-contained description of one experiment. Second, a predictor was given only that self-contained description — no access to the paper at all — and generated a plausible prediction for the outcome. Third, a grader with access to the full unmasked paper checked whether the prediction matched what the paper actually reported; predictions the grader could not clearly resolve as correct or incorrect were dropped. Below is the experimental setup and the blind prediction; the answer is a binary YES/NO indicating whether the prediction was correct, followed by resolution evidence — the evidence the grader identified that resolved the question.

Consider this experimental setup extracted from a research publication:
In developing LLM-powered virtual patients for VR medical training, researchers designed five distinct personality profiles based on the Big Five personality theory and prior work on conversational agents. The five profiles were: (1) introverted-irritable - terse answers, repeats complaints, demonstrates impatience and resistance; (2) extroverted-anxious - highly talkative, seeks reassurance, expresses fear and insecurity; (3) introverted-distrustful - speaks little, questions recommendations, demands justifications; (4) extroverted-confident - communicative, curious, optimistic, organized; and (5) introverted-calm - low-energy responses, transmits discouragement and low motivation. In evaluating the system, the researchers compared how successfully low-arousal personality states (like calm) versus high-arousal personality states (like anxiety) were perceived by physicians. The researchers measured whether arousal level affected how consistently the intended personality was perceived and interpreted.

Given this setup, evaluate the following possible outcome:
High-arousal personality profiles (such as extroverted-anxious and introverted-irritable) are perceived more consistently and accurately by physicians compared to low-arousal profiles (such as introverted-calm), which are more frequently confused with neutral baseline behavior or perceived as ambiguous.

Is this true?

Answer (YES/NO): NO